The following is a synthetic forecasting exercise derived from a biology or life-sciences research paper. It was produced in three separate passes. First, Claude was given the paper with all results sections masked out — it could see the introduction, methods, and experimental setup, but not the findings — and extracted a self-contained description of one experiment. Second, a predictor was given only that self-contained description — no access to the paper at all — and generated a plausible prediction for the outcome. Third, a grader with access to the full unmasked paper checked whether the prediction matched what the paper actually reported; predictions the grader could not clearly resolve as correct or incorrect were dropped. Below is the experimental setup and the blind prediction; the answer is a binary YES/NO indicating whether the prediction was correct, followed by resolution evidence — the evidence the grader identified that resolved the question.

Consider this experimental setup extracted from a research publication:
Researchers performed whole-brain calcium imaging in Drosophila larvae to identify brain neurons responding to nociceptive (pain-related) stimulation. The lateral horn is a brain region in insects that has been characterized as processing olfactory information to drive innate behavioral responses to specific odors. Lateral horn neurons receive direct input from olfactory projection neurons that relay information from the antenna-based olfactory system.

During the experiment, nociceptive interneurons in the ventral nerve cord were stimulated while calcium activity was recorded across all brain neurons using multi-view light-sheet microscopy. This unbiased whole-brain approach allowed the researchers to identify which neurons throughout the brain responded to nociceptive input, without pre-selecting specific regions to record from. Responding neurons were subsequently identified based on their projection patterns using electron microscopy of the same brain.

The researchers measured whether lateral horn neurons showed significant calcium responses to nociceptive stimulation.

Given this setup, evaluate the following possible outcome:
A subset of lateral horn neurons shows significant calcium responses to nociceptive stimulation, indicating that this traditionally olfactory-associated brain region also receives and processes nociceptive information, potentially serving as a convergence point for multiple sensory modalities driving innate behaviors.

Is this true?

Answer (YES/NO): YES